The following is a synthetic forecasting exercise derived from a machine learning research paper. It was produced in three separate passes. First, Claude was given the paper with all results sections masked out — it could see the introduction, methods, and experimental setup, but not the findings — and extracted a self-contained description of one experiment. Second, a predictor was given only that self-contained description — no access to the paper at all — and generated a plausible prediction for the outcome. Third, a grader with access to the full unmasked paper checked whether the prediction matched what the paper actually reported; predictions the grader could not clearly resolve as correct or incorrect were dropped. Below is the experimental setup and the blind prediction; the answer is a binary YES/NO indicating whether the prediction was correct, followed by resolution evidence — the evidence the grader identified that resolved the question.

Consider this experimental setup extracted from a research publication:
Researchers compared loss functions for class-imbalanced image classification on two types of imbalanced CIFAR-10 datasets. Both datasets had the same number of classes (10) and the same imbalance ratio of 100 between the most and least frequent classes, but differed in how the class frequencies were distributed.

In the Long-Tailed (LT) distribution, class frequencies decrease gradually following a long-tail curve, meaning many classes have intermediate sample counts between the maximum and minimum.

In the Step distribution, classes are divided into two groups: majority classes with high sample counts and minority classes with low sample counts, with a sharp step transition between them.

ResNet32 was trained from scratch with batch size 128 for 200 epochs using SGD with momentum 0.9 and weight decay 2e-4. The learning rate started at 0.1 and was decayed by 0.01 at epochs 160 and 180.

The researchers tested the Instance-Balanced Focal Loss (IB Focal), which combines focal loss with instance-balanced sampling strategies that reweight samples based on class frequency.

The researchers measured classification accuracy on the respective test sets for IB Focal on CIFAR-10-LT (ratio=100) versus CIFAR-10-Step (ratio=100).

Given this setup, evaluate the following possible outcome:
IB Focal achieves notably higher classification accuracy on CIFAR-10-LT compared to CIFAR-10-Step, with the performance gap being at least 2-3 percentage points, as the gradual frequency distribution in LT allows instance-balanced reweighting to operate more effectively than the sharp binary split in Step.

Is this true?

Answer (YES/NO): NO